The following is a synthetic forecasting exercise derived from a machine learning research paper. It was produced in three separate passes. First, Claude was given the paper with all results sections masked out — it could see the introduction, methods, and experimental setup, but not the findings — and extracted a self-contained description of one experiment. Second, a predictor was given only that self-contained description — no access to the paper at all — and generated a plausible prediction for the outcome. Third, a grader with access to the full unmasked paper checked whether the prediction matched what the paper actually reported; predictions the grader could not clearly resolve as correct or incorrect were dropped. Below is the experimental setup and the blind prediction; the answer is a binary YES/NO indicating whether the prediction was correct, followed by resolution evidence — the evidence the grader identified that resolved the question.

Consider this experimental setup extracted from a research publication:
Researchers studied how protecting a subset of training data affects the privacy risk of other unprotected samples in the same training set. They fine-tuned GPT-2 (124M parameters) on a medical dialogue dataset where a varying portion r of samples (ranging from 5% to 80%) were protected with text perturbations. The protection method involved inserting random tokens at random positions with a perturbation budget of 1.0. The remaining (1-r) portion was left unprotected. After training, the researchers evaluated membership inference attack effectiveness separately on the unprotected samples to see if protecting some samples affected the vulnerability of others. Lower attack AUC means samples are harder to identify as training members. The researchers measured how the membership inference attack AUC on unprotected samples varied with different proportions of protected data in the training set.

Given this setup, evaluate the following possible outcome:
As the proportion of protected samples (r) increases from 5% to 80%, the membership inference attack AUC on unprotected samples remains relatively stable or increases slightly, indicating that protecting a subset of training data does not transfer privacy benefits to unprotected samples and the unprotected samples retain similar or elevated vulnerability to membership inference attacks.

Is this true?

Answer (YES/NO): NO